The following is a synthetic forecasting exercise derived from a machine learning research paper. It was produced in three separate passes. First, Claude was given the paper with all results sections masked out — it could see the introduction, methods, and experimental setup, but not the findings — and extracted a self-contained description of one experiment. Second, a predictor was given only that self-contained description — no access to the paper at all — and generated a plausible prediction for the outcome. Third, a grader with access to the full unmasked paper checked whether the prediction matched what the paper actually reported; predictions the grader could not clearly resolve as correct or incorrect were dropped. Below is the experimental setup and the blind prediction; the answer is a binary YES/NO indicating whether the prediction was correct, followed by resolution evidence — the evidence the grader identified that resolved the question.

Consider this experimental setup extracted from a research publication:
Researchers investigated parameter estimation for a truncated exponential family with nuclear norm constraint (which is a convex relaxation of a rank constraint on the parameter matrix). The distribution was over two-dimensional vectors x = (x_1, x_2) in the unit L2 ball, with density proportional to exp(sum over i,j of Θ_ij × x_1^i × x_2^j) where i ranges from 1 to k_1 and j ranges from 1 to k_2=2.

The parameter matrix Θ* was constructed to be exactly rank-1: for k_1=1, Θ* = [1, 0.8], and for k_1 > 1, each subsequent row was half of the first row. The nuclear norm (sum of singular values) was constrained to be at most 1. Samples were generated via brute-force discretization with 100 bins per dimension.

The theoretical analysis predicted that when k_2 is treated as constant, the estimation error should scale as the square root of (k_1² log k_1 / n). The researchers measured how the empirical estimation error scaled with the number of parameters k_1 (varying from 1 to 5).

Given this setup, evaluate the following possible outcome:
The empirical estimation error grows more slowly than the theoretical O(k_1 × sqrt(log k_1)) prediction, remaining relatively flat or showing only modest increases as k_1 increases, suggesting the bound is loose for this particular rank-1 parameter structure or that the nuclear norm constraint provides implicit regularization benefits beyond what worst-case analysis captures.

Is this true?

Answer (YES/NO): NO